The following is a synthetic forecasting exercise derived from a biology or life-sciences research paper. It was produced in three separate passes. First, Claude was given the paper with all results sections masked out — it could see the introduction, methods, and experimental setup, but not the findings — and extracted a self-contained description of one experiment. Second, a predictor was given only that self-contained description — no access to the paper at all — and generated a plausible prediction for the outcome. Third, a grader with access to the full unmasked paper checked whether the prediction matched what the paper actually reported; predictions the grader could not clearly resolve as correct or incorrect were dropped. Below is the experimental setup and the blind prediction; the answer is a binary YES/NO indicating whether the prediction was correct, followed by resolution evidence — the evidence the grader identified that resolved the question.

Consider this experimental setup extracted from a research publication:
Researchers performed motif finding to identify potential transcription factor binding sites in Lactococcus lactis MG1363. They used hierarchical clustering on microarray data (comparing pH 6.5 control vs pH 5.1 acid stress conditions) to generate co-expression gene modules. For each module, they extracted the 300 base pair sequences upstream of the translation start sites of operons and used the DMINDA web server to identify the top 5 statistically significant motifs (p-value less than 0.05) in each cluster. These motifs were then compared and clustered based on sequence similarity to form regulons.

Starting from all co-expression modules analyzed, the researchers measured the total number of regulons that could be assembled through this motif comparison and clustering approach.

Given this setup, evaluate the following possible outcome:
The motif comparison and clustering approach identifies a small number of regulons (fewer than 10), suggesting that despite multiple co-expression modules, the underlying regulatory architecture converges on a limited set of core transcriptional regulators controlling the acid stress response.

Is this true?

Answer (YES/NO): NO